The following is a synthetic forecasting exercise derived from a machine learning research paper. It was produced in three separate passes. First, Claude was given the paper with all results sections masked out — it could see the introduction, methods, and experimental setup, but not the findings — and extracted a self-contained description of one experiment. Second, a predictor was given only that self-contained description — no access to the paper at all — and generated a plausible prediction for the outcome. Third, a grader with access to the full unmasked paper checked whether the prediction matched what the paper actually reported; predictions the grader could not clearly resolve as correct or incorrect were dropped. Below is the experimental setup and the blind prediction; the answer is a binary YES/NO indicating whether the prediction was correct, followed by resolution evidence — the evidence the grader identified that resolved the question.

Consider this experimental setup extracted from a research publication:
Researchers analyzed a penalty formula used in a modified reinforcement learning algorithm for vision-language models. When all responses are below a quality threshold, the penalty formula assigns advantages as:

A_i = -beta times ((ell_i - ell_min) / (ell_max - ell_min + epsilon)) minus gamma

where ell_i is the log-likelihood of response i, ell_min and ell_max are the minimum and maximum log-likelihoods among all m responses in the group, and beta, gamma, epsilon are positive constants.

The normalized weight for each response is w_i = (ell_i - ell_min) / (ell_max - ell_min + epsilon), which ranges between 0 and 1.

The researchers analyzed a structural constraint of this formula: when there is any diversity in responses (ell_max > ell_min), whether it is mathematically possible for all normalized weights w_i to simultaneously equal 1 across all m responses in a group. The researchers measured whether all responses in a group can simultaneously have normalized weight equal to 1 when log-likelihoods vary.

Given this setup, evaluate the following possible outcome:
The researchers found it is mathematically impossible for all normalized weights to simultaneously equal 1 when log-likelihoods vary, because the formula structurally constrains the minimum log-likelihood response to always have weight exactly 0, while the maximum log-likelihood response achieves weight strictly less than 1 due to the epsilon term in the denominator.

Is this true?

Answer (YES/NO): NO